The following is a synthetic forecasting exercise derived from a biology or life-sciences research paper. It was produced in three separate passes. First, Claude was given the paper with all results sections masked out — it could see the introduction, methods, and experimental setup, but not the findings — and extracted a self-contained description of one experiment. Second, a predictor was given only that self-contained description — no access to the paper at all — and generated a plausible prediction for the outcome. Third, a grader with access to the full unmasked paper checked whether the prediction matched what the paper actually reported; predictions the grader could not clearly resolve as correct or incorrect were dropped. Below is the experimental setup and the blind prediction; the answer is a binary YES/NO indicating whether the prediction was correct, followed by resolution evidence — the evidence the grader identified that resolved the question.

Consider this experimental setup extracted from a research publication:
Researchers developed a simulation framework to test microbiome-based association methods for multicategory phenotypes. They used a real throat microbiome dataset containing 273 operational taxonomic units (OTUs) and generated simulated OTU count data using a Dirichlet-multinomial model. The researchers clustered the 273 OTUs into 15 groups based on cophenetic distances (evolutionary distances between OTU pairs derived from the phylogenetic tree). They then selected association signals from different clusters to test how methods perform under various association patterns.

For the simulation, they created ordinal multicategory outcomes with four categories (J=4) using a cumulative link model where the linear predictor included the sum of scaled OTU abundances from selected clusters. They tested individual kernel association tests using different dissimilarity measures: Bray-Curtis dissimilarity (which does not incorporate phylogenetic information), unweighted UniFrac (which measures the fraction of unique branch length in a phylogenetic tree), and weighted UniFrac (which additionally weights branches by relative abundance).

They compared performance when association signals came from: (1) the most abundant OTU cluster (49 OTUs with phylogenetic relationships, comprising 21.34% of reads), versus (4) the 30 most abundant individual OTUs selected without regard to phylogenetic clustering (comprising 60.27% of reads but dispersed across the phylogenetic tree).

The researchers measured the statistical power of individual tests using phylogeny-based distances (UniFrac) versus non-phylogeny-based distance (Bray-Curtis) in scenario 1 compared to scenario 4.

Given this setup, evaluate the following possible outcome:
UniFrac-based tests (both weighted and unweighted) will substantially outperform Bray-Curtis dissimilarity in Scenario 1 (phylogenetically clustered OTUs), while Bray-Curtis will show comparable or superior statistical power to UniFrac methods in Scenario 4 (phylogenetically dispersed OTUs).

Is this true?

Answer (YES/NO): YES